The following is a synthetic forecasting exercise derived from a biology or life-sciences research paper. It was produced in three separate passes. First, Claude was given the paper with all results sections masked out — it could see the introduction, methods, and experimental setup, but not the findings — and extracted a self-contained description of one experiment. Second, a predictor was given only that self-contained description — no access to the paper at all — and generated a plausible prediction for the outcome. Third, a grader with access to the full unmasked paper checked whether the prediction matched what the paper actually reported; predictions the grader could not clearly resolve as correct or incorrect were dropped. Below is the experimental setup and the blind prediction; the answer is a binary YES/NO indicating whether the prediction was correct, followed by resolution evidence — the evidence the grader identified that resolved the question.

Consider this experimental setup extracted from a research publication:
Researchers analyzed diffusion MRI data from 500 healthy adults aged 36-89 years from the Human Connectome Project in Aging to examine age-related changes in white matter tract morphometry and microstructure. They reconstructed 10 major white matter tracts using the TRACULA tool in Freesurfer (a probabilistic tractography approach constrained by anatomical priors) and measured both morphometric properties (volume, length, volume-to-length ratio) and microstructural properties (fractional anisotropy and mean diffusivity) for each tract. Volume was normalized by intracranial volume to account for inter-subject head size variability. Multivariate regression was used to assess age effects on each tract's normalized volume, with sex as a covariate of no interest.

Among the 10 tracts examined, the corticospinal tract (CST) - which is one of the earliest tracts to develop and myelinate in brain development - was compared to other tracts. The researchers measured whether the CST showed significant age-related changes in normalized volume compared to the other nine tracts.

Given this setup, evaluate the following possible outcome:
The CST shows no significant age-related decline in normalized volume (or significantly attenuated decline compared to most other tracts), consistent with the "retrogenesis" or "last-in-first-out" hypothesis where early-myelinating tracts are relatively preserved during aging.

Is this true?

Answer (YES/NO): YES